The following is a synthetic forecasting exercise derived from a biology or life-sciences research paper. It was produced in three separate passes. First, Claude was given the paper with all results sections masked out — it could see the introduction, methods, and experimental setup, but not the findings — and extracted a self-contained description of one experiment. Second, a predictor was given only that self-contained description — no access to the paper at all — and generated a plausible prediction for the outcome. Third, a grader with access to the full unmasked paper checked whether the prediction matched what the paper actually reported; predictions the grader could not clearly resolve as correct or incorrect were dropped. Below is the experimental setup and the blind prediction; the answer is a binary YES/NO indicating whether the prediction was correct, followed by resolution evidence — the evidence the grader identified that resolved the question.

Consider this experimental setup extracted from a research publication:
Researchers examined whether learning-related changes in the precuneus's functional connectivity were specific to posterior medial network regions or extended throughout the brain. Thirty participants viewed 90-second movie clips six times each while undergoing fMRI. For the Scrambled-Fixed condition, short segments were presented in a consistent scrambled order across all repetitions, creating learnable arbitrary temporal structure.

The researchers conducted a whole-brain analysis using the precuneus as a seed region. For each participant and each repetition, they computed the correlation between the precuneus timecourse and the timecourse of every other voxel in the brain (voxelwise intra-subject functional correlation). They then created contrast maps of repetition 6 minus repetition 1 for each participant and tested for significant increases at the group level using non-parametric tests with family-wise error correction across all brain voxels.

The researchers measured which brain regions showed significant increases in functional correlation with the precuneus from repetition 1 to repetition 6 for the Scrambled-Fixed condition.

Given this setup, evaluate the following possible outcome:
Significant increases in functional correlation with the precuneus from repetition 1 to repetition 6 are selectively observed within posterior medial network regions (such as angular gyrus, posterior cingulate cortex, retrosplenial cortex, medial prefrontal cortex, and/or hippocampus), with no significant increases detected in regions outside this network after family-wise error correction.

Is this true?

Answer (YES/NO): YES